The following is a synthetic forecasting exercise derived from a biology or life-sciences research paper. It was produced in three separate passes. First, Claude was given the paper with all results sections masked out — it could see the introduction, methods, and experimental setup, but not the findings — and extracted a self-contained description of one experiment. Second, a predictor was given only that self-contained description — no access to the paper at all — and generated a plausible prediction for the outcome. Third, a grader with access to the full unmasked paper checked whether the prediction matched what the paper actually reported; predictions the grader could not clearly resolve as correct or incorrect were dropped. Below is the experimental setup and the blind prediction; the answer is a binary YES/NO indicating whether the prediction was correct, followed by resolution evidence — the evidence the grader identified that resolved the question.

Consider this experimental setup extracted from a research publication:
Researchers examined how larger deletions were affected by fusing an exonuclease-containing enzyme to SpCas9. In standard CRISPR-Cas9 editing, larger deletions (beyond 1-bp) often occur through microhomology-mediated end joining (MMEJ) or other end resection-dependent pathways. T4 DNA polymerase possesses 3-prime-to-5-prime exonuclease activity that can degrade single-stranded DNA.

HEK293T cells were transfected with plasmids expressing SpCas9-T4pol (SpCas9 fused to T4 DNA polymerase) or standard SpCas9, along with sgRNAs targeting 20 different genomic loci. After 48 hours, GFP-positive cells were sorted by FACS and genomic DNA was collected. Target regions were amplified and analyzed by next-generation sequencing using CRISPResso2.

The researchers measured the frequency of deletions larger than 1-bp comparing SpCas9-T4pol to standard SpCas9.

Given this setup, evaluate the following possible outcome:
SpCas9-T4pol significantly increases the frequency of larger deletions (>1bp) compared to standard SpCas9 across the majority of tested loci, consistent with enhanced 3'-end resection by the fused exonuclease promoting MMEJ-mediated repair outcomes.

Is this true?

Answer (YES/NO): NO